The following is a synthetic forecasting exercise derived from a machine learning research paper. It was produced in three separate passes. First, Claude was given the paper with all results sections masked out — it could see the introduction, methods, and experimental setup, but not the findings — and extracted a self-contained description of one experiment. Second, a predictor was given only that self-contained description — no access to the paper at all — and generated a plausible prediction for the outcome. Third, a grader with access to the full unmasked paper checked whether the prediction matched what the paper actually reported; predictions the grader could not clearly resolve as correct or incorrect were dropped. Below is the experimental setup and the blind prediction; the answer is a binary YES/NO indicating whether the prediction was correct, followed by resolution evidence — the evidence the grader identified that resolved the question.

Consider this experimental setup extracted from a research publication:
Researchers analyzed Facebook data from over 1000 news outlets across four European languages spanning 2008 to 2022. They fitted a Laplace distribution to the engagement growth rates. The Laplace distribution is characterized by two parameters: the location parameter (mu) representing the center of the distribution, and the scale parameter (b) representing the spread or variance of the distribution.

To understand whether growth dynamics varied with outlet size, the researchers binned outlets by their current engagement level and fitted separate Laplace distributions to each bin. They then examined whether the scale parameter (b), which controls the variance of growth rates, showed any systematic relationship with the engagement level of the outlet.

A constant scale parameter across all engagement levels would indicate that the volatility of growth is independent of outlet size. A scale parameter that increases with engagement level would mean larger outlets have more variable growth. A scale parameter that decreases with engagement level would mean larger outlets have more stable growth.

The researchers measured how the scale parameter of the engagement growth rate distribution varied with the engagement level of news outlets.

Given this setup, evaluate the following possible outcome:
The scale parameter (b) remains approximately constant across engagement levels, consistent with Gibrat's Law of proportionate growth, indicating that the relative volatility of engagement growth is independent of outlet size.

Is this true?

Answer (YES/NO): NO